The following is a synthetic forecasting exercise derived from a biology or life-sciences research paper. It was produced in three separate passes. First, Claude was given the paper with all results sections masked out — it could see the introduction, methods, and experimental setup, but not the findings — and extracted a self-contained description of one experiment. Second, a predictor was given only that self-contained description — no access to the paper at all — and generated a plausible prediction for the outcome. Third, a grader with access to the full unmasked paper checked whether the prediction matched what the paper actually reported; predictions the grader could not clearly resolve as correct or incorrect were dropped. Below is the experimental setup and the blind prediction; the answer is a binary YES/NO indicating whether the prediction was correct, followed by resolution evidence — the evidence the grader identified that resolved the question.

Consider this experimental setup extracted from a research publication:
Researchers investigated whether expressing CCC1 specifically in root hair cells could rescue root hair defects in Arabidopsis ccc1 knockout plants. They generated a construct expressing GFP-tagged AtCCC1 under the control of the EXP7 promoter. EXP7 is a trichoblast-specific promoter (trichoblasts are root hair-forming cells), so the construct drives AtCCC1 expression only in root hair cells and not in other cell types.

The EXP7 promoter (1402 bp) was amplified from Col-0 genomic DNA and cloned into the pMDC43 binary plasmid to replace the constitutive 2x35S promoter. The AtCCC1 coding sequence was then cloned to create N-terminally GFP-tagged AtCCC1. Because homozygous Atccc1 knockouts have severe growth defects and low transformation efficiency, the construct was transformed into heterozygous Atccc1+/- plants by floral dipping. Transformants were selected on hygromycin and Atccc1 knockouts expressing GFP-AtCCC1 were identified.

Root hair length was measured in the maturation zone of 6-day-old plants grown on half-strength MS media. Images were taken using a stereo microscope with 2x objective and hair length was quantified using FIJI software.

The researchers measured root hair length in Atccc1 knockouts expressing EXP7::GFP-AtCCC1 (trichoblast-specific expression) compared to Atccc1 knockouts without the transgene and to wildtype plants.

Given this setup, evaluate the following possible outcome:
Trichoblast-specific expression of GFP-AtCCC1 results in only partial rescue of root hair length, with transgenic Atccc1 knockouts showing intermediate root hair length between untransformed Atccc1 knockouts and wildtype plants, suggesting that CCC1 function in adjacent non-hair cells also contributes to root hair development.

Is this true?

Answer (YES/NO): NO